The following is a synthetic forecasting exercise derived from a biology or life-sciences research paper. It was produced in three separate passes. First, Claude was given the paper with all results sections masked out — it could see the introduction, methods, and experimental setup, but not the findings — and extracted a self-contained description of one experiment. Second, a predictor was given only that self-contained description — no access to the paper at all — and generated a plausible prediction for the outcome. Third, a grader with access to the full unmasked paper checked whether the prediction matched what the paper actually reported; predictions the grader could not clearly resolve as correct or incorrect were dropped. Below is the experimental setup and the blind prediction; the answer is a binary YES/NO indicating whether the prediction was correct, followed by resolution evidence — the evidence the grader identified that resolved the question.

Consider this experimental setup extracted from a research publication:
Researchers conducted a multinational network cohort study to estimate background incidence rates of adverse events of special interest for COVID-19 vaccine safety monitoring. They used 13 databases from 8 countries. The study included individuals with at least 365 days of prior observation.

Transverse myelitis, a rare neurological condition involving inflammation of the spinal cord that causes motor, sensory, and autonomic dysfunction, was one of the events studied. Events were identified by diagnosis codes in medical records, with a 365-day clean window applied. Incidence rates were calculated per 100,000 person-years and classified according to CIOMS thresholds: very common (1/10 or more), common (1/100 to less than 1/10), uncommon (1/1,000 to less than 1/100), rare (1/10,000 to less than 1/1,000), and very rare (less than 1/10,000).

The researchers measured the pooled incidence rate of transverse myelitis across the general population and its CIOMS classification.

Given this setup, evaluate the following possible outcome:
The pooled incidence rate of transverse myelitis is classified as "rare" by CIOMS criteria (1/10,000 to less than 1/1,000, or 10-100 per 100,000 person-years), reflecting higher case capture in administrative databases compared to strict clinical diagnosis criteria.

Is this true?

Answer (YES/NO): NO